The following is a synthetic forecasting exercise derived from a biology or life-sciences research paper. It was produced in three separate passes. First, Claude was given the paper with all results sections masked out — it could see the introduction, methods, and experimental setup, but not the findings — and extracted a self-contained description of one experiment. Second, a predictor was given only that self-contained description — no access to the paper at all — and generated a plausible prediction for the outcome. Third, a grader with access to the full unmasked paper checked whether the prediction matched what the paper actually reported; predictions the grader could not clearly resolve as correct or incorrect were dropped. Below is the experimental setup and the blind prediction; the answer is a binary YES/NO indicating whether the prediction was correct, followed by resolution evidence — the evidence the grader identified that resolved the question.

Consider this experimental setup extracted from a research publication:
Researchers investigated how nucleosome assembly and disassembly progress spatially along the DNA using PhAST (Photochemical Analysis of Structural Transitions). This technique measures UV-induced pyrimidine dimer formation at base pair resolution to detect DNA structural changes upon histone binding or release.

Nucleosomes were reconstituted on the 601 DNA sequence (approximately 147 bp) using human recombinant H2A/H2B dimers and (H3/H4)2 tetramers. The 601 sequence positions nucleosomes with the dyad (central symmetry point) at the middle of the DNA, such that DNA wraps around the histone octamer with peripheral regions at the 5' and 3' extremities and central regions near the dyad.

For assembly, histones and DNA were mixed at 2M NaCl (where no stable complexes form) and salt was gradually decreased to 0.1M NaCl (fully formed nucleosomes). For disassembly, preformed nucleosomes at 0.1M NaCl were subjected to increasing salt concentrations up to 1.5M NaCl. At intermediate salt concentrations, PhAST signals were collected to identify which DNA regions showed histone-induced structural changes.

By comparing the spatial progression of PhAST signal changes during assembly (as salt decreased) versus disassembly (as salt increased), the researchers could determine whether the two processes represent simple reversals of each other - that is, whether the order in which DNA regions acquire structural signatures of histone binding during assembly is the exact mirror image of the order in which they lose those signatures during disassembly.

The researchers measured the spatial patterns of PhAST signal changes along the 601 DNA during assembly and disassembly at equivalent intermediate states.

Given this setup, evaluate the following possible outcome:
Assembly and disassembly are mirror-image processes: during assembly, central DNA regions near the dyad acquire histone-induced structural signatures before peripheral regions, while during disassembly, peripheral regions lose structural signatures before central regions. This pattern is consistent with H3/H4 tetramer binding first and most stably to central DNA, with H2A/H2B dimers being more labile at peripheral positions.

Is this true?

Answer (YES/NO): NO